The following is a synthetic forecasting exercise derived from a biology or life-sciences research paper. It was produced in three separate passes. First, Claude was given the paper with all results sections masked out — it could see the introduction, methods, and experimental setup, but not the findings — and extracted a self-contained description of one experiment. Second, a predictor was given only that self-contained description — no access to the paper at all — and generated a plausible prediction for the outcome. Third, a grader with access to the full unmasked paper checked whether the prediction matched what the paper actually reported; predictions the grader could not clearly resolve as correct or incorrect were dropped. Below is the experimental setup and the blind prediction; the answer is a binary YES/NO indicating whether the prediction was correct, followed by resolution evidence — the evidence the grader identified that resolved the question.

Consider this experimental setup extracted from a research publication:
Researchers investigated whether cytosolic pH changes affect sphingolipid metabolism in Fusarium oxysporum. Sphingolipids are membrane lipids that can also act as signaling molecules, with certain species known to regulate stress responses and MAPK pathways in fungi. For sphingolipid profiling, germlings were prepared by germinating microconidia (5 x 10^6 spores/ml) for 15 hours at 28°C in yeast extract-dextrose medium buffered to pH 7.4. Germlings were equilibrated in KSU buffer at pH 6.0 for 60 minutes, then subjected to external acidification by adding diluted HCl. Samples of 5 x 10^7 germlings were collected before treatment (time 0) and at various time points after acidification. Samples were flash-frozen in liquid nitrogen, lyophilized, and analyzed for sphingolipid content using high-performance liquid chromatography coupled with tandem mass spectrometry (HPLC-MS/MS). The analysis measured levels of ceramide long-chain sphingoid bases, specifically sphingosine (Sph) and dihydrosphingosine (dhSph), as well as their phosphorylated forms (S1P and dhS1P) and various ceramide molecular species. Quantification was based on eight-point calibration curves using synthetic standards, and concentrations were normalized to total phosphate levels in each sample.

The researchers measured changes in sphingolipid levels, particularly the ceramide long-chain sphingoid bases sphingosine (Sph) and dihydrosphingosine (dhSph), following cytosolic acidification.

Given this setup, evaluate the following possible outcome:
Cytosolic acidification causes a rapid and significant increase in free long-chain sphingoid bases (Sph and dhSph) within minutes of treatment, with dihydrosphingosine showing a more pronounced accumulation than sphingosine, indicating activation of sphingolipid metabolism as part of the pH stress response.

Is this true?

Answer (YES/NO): NO